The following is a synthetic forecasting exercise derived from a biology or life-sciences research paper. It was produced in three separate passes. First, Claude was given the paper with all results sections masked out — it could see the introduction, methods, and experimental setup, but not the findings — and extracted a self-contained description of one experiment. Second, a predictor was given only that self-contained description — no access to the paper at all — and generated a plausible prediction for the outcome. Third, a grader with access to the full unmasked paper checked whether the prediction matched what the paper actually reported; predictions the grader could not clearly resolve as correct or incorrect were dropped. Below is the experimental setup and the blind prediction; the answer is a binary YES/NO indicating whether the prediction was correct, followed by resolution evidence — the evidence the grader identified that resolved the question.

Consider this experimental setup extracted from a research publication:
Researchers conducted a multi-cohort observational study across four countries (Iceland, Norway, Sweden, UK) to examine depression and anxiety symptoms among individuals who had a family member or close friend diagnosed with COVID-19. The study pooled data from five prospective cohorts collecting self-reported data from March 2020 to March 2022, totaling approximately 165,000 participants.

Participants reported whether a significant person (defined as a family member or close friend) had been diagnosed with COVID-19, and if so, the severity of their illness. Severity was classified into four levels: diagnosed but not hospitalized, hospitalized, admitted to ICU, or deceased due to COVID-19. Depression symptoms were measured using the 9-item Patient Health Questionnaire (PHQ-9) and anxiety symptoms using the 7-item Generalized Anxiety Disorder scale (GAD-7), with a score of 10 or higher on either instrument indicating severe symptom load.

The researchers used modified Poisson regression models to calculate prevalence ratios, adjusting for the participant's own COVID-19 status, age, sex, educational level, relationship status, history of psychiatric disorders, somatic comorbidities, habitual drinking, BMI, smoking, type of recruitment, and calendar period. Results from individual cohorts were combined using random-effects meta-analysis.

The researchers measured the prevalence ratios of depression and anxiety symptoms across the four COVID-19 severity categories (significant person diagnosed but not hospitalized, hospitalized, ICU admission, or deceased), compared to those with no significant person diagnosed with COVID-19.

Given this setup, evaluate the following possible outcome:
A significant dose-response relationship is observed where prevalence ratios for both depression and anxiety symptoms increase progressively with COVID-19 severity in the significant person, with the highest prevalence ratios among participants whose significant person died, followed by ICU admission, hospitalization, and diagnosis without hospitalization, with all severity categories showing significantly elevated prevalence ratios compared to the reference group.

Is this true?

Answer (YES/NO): NO